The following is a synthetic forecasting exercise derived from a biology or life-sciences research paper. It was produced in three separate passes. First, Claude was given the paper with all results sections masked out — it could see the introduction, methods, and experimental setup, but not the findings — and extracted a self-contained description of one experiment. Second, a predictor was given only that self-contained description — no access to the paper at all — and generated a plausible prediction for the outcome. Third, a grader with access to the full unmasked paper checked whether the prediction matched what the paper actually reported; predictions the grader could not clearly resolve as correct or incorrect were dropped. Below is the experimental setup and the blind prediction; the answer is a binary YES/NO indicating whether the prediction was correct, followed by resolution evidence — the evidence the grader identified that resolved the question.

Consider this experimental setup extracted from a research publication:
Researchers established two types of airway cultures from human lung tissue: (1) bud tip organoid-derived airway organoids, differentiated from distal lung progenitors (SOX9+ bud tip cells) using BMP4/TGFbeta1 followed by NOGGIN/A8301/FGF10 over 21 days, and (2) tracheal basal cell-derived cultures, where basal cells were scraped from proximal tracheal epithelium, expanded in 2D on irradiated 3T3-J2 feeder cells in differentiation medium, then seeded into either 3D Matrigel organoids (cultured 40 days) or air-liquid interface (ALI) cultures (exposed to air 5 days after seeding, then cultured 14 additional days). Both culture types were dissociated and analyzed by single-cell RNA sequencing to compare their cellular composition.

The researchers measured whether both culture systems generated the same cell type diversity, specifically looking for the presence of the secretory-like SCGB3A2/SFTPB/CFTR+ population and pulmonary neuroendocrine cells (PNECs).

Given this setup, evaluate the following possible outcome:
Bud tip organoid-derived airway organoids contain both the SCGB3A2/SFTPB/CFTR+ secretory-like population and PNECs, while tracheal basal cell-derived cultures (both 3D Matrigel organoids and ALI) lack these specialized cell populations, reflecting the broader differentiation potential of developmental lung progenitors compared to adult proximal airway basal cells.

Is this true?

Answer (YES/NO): YES